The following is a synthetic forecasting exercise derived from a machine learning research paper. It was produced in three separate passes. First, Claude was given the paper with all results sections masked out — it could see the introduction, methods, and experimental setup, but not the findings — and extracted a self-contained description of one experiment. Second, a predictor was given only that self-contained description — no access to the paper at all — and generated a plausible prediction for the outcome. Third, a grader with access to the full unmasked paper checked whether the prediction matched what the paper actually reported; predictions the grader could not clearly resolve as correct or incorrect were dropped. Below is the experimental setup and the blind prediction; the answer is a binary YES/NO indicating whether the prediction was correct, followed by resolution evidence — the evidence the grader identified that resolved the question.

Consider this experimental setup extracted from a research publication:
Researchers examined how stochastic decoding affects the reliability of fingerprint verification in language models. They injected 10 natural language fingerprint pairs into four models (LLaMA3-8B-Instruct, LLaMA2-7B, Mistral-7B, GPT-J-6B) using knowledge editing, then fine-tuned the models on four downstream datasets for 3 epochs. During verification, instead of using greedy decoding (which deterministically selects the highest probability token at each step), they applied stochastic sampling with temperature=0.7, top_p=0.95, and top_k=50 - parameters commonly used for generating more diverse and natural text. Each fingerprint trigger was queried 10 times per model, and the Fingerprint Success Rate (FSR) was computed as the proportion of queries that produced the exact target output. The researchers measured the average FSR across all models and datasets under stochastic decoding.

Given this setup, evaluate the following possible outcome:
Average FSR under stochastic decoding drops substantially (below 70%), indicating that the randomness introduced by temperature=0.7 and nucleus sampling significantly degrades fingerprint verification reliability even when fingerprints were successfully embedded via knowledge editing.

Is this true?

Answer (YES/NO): NO